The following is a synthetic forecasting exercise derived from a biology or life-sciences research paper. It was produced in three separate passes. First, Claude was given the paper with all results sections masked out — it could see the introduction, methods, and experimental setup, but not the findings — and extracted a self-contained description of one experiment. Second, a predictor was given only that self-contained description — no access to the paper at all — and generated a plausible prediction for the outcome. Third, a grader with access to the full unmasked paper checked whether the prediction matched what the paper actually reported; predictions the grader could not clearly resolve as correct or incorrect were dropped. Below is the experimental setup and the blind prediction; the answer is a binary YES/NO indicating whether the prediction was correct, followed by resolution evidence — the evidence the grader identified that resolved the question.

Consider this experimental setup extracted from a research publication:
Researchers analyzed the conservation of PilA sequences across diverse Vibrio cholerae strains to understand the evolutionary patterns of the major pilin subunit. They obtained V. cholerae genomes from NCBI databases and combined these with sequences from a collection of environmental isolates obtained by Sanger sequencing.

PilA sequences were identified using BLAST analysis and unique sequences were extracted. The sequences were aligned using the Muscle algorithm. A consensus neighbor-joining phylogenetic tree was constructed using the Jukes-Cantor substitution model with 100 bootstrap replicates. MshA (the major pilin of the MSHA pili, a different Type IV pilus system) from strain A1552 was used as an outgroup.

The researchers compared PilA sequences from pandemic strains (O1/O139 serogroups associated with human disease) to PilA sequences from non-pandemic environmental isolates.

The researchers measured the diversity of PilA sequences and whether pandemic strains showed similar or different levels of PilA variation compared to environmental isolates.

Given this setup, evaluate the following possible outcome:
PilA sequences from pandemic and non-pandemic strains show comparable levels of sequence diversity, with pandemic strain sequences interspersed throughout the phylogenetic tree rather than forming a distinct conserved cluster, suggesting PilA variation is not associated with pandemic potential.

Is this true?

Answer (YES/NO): NO